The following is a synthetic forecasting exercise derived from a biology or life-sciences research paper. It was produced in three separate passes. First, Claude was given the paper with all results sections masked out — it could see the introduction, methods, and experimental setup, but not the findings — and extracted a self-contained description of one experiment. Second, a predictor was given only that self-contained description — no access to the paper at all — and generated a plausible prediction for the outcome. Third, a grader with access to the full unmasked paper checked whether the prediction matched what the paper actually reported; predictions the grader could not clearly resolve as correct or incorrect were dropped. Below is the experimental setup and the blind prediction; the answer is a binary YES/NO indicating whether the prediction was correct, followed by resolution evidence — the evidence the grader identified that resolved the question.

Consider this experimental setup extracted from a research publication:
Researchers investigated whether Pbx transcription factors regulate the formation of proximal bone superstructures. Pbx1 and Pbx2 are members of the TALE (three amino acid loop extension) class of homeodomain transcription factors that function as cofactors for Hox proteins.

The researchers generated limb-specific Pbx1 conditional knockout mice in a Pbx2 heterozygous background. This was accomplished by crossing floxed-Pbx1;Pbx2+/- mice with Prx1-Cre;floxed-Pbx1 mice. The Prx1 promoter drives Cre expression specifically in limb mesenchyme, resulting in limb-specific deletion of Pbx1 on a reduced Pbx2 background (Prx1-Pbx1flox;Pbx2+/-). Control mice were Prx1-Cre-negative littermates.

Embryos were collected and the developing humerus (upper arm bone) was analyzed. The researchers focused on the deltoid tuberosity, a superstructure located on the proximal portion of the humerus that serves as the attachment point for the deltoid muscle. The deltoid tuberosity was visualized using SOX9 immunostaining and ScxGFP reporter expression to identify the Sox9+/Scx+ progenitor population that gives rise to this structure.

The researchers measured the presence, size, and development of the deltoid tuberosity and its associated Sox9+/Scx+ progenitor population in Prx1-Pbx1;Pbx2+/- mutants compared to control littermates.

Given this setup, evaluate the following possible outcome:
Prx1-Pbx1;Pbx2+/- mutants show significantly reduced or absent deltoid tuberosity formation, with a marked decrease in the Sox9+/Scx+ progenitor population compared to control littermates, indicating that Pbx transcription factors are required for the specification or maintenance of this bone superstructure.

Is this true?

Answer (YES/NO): NO